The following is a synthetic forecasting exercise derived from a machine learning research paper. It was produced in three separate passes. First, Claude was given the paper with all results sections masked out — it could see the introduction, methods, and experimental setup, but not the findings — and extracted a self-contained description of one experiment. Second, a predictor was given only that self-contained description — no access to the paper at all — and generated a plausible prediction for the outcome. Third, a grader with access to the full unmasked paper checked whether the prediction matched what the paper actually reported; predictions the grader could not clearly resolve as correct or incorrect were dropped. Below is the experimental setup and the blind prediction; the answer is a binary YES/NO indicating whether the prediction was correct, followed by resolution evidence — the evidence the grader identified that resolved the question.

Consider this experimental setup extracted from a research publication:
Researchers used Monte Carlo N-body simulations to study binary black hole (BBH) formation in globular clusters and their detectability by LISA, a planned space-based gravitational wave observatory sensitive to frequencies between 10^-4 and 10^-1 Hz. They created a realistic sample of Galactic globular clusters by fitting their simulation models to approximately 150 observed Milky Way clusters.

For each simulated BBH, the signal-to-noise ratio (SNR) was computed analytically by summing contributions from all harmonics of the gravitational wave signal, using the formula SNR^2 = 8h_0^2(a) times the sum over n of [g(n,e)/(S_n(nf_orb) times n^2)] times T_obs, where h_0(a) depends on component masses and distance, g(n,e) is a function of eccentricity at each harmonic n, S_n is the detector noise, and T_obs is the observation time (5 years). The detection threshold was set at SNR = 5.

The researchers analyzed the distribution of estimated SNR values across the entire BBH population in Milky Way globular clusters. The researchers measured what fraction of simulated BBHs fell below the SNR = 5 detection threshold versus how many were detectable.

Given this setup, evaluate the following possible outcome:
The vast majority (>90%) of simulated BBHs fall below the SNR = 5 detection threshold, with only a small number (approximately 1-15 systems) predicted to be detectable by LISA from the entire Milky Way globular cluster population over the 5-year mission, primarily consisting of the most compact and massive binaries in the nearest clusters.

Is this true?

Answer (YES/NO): YES